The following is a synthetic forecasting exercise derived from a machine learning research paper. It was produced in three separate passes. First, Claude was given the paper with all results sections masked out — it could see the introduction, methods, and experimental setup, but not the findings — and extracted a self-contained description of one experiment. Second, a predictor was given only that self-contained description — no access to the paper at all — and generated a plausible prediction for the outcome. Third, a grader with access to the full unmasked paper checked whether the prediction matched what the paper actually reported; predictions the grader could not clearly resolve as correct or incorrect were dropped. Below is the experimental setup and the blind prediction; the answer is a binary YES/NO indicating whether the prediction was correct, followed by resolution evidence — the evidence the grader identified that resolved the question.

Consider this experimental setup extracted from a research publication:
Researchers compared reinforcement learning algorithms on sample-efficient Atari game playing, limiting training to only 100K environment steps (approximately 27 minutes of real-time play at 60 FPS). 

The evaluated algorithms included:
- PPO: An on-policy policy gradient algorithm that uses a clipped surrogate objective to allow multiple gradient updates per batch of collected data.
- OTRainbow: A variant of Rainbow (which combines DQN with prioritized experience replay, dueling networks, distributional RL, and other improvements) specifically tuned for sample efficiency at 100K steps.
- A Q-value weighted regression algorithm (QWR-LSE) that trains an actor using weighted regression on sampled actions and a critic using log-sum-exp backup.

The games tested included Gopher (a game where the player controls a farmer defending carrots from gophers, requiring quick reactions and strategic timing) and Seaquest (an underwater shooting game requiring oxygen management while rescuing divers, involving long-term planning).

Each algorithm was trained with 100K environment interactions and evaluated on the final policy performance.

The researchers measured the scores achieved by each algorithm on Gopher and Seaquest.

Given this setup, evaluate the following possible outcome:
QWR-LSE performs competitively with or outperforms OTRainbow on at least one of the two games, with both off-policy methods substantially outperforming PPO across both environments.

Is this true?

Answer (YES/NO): NO